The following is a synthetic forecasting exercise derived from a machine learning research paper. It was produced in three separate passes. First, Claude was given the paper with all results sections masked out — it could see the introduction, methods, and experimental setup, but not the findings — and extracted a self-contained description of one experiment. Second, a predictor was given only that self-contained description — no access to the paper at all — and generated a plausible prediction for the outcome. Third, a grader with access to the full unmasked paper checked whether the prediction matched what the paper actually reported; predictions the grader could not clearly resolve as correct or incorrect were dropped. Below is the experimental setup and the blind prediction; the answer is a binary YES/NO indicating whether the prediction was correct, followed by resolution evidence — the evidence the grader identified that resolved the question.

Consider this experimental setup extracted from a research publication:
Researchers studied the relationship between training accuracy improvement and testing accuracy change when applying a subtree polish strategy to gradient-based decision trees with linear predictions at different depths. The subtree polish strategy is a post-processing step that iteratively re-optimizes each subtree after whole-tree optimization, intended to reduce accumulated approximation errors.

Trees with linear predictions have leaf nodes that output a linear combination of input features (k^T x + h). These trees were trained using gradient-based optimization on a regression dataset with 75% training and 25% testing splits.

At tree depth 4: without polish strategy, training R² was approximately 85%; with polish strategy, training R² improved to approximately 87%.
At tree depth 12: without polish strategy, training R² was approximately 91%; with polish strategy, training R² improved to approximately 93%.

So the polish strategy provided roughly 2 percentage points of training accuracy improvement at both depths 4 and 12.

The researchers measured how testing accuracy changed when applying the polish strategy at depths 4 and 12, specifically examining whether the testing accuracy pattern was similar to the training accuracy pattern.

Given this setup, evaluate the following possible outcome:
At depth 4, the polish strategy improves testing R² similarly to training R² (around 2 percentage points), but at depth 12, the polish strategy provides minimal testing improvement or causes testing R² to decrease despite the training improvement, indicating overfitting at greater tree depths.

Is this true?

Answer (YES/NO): NO